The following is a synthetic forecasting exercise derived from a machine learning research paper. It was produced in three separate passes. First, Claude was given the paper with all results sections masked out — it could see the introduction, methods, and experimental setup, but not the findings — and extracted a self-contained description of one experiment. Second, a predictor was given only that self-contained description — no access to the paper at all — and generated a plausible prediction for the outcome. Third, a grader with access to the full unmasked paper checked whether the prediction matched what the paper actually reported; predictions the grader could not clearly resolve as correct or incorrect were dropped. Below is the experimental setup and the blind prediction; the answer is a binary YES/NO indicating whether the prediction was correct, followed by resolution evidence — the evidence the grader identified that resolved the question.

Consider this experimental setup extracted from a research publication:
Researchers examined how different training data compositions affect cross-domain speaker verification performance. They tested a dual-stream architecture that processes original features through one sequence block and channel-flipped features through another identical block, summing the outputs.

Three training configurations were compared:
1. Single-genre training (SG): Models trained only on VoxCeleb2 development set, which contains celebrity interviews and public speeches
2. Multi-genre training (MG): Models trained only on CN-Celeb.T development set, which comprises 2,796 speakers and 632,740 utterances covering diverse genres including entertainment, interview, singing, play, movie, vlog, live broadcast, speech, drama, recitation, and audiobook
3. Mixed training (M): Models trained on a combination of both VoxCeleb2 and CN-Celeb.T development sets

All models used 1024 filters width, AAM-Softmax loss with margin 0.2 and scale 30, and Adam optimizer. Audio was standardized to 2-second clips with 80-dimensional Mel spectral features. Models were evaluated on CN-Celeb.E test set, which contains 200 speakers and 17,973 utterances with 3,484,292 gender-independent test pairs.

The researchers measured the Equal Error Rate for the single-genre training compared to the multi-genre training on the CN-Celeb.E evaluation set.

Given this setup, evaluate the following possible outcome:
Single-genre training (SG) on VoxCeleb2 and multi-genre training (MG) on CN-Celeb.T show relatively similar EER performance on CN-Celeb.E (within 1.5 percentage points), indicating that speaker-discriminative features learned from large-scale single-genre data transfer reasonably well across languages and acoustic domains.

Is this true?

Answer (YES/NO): NO